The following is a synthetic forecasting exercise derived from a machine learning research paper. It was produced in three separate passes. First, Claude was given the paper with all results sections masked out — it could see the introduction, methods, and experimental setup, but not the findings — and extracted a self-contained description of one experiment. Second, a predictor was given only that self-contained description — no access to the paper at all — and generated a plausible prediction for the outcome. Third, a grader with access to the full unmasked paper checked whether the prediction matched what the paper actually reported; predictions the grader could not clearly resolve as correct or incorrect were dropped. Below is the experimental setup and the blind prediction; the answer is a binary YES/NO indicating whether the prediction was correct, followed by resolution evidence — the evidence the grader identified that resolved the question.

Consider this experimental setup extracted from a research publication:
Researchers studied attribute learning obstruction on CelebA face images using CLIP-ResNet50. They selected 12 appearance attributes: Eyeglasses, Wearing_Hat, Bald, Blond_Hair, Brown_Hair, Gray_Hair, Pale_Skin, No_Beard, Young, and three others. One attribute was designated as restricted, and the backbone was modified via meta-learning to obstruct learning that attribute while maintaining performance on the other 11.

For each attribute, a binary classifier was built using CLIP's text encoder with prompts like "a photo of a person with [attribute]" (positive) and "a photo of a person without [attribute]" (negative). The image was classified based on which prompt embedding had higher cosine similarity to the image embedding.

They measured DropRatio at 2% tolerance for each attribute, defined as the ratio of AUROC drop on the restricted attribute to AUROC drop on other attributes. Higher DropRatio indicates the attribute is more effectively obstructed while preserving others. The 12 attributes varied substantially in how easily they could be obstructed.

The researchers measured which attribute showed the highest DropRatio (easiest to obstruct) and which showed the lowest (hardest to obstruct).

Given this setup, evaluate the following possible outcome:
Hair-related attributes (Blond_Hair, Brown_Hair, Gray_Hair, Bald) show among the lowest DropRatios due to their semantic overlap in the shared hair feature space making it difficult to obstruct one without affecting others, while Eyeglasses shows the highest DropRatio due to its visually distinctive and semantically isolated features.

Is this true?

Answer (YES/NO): NO